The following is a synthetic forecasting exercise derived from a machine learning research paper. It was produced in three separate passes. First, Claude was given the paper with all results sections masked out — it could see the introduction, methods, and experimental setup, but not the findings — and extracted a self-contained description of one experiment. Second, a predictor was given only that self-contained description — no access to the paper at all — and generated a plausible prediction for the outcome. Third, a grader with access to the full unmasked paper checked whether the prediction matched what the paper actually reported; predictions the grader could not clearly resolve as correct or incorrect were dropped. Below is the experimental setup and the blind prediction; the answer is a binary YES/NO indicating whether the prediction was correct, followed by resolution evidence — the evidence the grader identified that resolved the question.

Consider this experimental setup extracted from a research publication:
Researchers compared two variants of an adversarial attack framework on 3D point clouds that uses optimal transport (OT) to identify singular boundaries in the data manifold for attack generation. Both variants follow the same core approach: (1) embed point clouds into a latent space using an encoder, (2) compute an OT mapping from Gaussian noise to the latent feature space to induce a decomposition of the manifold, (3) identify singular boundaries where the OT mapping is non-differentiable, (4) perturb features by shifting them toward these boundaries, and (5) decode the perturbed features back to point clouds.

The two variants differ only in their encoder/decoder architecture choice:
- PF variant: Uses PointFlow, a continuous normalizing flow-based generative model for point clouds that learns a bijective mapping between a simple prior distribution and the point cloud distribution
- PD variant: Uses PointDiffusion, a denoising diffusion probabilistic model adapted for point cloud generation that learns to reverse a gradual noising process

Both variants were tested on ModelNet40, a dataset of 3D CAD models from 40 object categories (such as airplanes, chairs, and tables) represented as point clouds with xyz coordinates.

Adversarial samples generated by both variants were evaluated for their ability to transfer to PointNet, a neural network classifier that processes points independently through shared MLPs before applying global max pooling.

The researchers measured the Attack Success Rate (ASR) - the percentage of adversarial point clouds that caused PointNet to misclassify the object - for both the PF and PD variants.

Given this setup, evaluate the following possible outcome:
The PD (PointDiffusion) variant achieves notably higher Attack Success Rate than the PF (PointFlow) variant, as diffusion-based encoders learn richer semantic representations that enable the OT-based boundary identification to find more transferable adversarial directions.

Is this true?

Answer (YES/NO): NO